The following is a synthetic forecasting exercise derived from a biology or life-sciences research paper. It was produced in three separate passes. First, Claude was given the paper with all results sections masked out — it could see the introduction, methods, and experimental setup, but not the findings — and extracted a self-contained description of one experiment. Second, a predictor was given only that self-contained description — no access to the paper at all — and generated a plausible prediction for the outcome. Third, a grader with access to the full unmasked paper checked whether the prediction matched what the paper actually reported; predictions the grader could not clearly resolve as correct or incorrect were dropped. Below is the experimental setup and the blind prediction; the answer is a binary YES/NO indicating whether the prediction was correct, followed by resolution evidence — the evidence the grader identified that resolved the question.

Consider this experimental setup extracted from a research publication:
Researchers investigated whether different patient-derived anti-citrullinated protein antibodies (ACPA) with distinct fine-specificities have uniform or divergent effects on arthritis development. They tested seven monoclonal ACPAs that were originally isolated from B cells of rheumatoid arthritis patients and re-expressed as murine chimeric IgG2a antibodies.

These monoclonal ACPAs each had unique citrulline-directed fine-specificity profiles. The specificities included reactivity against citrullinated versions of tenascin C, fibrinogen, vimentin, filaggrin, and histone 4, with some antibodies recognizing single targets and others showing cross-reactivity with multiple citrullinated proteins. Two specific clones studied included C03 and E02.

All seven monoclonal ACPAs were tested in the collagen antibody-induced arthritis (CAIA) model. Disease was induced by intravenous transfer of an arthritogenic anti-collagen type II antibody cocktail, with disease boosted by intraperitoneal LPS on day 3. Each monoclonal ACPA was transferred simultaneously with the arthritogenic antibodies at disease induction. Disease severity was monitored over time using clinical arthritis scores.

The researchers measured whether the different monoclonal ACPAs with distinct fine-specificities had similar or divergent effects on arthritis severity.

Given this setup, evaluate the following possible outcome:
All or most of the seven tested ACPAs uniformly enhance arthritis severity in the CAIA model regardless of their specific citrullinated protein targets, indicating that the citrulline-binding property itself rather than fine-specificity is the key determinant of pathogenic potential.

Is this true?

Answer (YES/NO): NO